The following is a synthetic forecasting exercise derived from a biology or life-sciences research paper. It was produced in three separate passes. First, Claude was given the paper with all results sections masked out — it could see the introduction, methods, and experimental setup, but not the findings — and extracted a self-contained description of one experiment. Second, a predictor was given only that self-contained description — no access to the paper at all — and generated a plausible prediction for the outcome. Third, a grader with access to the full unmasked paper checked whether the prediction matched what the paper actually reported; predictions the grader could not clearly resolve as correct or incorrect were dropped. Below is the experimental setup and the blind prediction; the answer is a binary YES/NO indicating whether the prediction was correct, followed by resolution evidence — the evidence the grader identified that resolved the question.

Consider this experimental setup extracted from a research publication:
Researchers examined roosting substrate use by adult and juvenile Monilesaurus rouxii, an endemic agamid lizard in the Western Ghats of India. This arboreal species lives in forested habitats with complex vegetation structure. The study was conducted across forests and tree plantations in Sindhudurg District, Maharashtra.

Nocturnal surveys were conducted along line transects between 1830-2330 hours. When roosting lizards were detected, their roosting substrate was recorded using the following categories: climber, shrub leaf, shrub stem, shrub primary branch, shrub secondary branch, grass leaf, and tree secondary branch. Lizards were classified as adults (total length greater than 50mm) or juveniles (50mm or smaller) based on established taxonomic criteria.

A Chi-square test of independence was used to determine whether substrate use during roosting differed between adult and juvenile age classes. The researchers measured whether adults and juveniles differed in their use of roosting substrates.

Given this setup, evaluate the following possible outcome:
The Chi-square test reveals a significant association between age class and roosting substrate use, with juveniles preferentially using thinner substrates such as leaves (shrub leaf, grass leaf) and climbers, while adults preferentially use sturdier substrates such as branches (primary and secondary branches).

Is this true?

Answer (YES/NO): NO